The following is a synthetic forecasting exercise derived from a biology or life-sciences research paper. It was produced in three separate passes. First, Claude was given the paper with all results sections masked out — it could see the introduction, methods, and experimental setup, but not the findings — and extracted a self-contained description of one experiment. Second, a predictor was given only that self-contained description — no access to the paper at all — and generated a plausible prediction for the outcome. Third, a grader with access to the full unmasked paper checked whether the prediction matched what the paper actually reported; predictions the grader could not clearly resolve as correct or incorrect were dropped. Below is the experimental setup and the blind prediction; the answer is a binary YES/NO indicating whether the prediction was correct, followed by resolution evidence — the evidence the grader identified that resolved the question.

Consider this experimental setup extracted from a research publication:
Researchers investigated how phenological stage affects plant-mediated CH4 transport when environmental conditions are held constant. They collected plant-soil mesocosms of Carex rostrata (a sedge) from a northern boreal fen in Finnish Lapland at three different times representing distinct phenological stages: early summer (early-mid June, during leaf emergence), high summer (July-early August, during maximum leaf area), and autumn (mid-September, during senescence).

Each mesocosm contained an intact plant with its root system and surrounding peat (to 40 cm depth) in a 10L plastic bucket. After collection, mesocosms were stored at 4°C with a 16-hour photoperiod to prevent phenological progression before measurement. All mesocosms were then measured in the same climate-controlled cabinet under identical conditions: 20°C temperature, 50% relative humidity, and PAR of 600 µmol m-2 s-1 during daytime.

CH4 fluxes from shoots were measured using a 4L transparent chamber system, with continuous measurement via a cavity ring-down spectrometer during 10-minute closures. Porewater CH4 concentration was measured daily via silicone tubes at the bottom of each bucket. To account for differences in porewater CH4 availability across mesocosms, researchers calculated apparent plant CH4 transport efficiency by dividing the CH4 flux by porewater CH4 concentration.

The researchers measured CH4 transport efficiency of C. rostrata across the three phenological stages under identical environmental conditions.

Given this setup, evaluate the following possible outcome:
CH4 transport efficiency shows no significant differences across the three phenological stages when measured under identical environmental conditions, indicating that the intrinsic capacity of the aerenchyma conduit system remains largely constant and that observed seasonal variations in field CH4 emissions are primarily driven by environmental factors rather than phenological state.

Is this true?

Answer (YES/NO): NO